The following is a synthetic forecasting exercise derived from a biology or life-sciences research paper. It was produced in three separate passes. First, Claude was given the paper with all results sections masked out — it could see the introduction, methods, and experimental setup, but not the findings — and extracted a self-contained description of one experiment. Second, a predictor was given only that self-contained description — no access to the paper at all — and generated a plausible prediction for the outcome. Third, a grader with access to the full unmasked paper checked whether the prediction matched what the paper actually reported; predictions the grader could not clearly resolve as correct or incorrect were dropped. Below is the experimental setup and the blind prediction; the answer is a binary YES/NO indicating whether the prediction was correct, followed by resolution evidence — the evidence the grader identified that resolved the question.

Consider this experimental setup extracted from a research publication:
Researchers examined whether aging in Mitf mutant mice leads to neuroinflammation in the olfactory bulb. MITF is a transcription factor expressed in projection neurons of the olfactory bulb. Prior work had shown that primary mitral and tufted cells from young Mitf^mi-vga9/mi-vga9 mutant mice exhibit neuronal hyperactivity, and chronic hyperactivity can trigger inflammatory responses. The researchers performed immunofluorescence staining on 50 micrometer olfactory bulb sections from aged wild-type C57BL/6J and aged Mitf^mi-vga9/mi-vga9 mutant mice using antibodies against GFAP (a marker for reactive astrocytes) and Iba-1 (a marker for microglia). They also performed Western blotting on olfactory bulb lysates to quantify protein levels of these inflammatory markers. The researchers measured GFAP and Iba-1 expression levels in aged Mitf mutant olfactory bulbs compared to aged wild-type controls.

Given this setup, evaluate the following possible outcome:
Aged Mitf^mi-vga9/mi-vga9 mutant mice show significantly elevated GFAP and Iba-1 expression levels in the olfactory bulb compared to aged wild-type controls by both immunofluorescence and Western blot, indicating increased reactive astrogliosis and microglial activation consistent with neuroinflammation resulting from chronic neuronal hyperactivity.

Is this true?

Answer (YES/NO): NO